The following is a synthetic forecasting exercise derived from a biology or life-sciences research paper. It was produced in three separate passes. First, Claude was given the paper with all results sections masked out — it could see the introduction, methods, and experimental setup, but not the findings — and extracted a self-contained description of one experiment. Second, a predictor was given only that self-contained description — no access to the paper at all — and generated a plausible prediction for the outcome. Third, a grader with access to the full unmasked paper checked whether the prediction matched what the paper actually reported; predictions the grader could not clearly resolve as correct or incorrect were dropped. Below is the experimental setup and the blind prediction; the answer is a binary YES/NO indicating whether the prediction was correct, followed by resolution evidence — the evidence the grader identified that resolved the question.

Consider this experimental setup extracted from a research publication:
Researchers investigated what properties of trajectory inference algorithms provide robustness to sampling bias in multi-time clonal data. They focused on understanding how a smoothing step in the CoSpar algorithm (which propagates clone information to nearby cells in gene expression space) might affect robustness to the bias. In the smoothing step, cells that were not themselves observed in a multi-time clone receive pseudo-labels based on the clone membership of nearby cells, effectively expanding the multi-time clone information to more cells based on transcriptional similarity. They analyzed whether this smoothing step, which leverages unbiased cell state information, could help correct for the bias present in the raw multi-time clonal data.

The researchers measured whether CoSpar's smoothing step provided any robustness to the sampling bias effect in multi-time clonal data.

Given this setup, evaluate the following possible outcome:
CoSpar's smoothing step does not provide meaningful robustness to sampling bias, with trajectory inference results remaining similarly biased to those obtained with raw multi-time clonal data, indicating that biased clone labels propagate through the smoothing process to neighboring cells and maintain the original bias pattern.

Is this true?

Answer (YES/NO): NO